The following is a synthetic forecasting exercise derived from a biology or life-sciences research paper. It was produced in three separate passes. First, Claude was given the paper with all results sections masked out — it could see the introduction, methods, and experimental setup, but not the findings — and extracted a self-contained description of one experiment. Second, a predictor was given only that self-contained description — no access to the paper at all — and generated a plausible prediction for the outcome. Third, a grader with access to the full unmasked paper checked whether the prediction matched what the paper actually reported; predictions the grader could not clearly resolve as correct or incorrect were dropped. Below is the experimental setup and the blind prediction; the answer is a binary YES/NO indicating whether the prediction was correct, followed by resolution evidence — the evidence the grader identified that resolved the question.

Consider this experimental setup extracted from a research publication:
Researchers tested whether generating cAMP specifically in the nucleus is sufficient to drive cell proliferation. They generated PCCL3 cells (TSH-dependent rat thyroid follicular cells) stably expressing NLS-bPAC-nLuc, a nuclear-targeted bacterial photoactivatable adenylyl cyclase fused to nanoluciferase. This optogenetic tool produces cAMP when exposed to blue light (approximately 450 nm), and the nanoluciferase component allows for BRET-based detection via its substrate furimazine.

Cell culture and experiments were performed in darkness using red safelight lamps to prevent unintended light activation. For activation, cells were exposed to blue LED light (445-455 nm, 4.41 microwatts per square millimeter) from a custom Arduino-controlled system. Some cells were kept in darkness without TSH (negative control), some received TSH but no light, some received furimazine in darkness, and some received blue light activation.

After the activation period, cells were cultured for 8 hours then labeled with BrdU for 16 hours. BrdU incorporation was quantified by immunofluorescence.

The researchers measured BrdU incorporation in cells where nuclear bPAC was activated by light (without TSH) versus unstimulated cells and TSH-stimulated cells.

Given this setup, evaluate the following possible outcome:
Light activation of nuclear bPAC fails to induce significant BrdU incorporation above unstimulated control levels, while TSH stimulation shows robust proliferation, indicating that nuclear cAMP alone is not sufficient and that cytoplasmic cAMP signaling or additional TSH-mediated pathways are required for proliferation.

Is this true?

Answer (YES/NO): NO